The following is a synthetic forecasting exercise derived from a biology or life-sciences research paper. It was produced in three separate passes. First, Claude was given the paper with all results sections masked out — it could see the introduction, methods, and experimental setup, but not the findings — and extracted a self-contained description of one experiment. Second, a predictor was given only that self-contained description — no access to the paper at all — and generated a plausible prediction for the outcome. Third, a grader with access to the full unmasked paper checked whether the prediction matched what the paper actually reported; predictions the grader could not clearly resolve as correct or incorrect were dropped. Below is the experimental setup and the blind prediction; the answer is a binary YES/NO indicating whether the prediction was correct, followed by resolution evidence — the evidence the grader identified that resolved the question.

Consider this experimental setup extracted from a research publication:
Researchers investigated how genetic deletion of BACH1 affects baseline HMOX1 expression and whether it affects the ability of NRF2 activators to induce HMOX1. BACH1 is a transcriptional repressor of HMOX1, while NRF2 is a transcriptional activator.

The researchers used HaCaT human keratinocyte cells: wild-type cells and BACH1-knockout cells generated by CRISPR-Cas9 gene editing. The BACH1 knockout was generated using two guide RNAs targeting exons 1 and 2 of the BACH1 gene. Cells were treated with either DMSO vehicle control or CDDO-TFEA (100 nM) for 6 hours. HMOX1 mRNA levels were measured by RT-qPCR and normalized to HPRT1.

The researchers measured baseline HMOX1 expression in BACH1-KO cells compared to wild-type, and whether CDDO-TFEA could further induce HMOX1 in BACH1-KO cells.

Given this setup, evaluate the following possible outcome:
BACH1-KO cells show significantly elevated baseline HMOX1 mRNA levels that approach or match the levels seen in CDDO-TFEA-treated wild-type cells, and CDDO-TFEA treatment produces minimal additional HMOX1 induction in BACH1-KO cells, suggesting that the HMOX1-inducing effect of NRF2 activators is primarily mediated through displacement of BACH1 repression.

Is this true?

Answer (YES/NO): NO